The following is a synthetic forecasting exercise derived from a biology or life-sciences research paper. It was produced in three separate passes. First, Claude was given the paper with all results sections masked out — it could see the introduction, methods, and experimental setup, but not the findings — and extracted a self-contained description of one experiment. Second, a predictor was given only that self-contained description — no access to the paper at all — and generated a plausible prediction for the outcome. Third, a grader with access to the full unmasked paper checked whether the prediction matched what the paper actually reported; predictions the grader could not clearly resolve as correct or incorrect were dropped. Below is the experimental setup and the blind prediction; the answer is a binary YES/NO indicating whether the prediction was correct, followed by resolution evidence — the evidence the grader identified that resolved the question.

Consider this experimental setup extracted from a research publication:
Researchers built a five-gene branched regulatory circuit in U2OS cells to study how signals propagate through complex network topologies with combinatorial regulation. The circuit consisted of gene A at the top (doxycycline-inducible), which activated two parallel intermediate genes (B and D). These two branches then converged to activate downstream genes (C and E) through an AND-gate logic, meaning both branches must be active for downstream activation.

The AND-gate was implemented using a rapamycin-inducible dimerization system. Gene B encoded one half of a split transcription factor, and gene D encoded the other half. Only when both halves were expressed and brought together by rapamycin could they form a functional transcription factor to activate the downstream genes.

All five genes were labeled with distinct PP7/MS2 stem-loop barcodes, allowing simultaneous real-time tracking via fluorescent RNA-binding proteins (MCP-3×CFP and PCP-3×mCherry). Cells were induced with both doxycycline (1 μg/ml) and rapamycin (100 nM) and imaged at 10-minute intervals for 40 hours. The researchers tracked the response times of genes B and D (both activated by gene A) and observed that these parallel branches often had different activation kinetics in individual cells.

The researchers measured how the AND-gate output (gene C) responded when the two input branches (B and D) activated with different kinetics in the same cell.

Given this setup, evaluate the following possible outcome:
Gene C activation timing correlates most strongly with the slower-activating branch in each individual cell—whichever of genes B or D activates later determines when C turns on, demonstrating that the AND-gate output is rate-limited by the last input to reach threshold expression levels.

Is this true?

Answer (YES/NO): YES